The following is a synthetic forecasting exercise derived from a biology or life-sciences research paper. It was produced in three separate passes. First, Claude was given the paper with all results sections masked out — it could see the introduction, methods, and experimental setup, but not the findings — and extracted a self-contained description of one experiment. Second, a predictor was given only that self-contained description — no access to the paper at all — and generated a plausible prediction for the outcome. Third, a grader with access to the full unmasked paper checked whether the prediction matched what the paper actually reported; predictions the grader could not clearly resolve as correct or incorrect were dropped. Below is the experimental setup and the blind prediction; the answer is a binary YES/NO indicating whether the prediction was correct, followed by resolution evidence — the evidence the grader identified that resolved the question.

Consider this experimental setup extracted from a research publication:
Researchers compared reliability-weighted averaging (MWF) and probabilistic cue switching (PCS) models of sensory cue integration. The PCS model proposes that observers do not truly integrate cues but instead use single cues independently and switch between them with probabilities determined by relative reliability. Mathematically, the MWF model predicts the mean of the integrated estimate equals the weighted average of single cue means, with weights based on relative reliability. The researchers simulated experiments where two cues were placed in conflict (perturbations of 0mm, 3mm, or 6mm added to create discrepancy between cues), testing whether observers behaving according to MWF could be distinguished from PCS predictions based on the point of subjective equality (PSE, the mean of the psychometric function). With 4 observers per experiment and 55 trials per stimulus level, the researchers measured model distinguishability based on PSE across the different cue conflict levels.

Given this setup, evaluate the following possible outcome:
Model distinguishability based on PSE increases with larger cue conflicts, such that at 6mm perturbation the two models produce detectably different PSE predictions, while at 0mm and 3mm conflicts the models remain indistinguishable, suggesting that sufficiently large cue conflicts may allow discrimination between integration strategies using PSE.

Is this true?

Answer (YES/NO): NO